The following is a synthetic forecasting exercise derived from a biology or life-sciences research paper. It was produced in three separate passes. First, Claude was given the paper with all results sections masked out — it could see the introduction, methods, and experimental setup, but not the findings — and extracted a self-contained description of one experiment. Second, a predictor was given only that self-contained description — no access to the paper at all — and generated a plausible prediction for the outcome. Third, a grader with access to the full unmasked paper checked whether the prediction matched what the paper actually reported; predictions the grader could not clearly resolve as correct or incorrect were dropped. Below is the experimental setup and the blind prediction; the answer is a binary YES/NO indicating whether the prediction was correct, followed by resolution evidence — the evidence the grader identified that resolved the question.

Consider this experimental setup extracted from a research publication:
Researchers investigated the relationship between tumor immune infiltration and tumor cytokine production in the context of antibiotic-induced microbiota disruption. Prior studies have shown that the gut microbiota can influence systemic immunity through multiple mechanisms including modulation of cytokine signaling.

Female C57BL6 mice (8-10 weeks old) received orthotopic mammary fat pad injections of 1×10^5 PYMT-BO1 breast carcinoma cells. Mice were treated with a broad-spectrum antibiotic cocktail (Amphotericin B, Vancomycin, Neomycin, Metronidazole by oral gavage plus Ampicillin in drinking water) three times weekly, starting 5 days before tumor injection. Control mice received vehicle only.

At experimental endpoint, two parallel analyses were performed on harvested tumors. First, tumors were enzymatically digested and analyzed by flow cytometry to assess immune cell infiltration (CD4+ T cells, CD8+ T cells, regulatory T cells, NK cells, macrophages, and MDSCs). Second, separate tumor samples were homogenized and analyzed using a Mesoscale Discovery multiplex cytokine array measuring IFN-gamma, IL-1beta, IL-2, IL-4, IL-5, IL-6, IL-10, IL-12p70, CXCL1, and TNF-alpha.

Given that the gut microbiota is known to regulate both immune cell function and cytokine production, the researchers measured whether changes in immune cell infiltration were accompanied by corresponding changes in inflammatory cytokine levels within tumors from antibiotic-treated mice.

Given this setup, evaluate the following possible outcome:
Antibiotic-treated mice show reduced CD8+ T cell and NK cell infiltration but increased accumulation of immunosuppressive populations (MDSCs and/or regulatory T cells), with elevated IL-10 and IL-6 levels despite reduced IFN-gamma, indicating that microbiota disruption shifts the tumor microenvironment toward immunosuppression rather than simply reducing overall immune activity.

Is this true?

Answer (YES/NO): NO